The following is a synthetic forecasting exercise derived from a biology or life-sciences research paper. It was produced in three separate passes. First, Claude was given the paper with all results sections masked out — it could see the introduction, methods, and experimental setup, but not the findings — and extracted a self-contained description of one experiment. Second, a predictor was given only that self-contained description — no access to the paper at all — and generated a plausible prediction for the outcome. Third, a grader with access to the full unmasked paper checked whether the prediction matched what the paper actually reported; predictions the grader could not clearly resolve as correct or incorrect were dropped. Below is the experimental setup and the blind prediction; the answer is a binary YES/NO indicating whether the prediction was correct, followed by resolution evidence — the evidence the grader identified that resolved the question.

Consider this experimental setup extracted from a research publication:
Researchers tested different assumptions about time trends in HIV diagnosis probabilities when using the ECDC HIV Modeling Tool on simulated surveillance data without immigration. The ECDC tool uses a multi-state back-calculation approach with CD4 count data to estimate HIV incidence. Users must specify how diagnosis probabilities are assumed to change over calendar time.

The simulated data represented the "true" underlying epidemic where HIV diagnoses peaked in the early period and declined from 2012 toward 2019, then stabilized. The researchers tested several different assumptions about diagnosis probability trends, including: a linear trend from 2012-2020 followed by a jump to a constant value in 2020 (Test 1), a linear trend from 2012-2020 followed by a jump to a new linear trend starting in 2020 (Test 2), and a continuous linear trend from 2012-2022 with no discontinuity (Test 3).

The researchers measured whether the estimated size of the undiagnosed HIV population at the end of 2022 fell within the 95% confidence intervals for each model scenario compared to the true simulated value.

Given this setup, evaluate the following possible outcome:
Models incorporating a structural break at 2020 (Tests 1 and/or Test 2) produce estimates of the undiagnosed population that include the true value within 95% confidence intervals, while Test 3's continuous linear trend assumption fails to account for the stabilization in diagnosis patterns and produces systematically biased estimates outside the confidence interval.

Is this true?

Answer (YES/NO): NO